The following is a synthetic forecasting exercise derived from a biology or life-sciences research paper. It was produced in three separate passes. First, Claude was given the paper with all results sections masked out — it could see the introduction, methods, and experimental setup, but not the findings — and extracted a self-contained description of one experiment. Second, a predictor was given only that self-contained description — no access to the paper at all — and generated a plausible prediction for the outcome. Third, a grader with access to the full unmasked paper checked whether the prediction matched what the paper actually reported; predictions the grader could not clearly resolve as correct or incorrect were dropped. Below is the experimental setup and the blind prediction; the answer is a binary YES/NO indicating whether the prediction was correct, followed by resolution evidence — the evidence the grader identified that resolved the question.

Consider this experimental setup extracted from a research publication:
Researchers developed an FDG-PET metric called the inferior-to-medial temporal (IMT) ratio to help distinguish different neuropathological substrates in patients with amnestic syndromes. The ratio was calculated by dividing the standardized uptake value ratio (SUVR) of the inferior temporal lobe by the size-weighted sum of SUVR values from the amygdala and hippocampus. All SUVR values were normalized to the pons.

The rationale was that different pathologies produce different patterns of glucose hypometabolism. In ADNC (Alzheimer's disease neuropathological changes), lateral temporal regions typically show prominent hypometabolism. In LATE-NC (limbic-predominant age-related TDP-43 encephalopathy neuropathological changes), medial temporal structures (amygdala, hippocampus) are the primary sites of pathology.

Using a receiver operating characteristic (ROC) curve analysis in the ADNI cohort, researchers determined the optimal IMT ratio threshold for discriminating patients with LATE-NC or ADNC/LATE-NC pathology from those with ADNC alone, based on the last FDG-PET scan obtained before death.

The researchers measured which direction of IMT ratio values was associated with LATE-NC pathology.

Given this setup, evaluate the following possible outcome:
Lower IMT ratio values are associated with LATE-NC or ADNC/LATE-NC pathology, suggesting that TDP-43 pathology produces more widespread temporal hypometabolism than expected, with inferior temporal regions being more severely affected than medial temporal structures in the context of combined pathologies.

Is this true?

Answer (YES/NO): NO